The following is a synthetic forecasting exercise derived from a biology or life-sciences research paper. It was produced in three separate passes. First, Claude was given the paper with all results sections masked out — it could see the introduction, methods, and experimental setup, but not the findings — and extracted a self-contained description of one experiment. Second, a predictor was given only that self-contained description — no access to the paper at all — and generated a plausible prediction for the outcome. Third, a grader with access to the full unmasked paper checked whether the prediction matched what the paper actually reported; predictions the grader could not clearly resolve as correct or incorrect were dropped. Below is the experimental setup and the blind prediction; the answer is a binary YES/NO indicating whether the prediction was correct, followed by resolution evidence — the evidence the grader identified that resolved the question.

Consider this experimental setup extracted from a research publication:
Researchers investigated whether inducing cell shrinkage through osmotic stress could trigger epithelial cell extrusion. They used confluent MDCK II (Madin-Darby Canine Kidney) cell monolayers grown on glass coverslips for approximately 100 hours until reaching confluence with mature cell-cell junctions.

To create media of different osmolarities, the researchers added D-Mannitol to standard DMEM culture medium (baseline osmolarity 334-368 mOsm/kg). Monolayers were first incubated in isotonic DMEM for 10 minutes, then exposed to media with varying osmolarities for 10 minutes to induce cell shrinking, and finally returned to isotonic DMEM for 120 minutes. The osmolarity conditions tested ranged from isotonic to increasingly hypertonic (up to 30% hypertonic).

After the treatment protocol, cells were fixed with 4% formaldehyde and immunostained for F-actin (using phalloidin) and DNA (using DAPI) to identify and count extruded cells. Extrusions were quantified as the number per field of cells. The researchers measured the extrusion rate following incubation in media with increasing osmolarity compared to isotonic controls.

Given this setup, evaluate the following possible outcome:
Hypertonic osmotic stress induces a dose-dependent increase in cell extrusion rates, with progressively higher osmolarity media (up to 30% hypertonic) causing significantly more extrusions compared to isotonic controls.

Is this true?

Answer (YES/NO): NO